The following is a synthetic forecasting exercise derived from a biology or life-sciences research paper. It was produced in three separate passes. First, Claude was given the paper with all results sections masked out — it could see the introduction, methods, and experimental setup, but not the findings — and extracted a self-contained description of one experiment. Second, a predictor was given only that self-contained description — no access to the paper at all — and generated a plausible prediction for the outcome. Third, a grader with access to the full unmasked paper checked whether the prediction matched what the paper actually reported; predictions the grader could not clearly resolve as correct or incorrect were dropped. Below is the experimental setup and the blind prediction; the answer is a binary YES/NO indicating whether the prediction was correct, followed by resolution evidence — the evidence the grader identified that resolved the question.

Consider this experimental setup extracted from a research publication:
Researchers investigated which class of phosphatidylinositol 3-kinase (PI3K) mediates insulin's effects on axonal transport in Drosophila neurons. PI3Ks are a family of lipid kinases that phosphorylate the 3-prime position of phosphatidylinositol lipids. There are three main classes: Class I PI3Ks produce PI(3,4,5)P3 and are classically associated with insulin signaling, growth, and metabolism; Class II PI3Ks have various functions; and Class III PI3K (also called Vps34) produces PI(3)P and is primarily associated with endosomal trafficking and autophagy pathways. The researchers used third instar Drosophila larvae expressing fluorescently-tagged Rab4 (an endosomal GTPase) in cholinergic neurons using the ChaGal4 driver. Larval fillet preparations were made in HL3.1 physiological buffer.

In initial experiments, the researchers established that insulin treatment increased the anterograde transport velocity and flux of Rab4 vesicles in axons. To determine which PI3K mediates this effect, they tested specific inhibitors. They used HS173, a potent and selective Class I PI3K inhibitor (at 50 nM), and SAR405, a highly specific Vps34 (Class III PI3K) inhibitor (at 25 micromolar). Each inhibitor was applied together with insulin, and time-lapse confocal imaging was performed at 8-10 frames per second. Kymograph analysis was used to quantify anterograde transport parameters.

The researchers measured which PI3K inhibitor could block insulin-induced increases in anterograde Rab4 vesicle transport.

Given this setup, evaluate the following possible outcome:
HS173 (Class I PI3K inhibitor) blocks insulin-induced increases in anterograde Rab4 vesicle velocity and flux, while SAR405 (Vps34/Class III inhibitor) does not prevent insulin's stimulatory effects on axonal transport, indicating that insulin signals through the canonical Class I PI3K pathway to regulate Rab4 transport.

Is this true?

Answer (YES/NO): NO